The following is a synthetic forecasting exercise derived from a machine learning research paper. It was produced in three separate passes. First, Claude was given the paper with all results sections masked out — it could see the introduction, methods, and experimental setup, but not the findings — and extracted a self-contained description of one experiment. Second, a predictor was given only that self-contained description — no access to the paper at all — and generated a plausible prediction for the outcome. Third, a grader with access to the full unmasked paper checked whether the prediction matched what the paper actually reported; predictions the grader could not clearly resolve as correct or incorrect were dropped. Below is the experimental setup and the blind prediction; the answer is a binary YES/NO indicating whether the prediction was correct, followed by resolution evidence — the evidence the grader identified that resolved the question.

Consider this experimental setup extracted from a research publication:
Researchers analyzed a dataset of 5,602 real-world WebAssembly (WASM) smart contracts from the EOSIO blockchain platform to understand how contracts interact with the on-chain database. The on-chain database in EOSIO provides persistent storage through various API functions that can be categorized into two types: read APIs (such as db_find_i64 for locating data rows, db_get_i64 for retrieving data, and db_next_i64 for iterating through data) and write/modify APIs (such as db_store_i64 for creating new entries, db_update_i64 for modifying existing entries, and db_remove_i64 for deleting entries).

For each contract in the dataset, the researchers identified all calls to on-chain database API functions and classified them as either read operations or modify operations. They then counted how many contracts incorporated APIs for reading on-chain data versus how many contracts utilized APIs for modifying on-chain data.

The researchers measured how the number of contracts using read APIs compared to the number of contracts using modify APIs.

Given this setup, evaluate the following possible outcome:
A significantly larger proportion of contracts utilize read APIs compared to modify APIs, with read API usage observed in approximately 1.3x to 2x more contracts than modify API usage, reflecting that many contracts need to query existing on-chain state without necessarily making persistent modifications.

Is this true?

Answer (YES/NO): NO